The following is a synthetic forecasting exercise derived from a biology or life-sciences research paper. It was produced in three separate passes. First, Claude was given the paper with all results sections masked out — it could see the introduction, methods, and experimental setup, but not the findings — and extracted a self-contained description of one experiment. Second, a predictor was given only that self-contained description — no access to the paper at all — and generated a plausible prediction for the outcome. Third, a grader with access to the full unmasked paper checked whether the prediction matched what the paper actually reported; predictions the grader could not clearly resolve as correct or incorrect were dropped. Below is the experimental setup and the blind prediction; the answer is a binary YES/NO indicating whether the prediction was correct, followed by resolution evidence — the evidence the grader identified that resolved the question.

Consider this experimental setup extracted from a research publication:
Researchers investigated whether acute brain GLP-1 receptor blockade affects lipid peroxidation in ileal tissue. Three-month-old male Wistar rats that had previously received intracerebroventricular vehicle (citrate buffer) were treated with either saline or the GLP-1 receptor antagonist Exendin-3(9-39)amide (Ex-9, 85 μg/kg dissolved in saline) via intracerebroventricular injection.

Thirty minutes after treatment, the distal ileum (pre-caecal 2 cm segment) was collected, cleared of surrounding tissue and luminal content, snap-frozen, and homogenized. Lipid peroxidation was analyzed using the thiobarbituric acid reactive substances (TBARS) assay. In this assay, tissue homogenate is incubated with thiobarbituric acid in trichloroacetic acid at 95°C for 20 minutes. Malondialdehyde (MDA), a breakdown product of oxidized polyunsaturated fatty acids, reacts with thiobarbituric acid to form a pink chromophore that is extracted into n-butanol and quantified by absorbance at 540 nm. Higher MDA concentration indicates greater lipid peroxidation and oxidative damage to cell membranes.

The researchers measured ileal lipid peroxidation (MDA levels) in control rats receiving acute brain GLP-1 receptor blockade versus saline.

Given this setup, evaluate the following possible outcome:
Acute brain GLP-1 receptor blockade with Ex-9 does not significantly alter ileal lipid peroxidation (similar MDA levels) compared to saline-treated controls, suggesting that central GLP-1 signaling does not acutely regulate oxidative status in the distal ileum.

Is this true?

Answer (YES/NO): YES